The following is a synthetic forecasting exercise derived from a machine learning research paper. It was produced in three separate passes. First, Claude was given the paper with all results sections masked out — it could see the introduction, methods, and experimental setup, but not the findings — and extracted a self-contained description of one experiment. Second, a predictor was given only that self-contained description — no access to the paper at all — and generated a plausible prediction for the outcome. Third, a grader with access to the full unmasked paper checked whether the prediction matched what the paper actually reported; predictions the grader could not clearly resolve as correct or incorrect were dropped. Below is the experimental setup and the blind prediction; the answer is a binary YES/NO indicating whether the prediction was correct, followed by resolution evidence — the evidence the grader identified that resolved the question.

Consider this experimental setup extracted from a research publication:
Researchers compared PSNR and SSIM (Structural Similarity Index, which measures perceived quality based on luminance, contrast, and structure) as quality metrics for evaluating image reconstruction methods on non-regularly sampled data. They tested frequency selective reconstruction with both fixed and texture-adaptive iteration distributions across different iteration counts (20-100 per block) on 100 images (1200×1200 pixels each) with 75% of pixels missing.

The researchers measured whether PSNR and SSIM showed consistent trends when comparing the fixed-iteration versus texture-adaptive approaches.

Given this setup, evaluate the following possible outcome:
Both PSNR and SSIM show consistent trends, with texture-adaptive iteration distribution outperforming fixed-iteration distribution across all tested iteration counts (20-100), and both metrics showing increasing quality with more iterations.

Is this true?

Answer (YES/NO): YES